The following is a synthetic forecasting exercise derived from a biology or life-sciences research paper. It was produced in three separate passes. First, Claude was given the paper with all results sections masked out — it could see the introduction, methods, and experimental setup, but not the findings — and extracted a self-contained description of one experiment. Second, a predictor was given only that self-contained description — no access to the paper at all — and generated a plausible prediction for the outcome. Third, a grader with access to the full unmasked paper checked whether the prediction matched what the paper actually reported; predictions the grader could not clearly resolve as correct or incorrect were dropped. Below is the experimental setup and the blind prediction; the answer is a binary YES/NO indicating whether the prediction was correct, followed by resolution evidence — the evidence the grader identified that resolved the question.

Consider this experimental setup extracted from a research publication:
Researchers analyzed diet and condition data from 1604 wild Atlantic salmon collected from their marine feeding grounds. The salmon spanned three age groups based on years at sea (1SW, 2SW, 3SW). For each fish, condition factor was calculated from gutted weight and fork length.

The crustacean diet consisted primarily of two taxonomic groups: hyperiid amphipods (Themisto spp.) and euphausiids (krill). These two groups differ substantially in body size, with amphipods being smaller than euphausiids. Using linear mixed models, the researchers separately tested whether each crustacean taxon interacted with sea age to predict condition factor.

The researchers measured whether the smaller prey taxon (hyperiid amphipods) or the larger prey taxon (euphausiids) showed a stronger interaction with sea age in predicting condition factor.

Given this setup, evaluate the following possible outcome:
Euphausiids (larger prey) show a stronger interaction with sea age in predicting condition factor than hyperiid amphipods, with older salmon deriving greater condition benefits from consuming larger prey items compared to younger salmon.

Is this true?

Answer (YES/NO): NO